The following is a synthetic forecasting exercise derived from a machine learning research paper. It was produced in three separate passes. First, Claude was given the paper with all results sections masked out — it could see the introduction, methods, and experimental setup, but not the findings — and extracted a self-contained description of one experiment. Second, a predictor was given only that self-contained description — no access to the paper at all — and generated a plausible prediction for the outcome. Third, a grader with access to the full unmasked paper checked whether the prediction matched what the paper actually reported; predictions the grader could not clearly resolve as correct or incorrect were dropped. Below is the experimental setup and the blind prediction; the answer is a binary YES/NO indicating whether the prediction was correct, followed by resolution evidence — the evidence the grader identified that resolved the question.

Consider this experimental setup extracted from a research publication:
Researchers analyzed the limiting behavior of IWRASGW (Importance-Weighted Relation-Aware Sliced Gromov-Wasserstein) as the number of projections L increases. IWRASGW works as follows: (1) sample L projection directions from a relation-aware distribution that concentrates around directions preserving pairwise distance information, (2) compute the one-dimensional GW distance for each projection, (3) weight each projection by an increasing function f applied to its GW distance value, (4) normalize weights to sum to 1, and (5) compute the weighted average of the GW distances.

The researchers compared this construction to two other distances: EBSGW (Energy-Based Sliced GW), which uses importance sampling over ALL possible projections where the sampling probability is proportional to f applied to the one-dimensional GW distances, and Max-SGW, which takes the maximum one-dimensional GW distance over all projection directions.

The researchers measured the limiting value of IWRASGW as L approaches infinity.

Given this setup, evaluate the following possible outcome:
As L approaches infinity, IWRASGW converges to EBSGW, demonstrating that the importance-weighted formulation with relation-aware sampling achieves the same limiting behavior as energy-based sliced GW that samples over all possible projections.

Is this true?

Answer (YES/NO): YES